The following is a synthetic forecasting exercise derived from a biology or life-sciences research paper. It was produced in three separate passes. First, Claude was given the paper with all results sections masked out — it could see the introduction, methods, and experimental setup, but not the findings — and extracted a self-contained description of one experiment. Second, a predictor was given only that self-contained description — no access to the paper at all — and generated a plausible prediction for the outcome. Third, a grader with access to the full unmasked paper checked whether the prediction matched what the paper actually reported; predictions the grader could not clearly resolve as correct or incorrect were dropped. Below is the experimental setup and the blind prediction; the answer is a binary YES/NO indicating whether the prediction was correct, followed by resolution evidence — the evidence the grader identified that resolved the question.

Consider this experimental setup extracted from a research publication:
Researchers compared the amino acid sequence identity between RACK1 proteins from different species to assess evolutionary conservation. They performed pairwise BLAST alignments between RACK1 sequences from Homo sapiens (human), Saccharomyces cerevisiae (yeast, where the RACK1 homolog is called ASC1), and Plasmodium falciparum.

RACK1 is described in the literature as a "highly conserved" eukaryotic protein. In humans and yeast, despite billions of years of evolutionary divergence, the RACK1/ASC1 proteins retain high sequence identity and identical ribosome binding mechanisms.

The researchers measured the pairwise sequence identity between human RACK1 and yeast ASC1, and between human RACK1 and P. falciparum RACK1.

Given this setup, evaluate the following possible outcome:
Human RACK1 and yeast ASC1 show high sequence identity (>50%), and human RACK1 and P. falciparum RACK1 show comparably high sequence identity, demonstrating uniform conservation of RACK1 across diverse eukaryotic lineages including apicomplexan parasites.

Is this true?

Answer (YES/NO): YES